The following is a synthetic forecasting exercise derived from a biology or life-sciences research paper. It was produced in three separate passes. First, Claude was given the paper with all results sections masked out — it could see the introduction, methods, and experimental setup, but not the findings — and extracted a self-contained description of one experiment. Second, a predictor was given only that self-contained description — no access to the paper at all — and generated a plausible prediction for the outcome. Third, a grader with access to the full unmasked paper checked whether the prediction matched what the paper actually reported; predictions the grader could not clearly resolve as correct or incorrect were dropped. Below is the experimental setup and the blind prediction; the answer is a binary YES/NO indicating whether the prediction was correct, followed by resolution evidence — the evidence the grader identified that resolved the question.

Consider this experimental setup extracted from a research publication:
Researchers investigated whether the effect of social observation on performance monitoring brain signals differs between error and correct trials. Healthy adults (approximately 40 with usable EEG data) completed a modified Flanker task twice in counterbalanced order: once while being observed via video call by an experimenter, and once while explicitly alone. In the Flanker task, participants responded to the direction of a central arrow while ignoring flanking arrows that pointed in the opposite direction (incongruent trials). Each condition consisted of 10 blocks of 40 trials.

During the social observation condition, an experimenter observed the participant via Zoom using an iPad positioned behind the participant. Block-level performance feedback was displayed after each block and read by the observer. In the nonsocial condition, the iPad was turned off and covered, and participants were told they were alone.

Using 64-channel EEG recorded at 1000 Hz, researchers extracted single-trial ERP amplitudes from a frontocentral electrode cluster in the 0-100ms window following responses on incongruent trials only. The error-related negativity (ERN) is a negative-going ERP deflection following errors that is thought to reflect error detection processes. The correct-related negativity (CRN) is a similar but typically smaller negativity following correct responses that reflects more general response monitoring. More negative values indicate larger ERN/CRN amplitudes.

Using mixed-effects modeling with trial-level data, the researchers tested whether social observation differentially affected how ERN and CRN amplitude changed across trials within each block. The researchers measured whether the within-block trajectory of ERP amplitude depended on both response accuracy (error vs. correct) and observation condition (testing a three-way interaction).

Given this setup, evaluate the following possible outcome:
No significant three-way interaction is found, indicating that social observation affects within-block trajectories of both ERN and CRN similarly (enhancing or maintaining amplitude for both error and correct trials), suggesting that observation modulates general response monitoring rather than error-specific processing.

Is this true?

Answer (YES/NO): NO